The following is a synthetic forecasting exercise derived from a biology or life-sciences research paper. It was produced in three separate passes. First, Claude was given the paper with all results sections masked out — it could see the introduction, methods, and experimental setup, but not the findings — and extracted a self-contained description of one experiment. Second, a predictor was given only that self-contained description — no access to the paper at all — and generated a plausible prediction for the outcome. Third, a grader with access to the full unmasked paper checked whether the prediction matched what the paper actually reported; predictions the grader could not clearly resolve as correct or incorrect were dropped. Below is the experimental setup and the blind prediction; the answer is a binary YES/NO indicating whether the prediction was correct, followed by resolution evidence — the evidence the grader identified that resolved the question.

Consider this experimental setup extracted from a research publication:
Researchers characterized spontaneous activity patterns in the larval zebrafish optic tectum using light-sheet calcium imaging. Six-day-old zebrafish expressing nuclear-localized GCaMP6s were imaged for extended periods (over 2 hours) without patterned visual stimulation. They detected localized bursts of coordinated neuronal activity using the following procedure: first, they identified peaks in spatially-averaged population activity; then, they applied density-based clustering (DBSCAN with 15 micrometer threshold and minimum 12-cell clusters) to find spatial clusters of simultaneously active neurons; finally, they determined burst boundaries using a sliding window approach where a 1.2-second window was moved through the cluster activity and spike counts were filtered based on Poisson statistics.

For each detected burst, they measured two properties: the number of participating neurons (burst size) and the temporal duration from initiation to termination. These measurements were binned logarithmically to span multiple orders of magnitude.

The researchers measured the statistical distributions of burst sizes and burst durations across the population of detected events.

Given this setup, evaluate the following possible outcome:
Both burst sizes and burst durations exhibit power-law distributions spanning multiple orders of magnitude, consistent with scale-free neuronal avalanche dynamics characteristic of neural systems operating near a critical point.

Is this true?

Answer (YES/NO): YES